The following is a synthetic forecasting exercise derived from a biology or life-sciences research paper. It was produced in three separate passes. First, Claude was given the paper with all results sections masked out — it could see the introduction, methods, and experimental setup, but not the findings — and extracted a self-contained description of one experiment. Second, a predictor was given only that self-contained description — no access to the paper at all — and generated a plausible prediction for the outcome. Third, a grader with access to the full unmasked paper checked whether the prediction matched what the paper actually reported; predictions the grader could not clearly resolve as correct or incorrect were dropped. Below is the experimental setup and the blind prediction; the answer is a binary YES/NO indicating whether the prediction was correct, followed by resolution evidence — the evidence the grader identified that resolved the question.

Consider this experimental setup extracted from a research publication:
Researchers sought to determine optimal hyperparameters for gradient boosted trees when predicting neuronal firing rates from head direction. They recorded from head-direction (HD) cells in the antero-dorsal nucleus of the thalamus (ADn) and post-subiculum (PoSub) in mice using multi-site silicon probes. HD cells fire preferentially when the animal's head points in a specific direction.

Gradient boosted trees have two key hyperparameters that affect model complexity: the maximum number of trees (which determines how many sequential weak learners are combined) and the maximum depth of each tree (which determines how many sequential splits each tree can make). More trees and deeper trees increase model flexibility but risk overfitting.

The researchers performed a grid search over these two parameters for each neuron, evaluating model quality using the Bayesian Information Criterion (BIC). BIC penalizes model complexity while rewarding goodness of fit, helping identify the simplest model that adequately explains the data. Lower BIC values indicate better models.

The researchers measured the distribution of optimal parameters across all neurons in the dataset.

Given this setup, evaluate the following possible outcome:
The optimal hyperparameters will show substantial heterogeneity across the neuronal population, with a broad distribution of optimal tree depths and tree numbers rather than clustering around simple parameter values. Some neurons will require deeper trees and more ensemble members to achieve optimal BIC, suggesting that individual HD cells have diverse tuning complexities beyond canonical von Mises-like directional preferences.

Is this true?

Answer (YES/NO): NO